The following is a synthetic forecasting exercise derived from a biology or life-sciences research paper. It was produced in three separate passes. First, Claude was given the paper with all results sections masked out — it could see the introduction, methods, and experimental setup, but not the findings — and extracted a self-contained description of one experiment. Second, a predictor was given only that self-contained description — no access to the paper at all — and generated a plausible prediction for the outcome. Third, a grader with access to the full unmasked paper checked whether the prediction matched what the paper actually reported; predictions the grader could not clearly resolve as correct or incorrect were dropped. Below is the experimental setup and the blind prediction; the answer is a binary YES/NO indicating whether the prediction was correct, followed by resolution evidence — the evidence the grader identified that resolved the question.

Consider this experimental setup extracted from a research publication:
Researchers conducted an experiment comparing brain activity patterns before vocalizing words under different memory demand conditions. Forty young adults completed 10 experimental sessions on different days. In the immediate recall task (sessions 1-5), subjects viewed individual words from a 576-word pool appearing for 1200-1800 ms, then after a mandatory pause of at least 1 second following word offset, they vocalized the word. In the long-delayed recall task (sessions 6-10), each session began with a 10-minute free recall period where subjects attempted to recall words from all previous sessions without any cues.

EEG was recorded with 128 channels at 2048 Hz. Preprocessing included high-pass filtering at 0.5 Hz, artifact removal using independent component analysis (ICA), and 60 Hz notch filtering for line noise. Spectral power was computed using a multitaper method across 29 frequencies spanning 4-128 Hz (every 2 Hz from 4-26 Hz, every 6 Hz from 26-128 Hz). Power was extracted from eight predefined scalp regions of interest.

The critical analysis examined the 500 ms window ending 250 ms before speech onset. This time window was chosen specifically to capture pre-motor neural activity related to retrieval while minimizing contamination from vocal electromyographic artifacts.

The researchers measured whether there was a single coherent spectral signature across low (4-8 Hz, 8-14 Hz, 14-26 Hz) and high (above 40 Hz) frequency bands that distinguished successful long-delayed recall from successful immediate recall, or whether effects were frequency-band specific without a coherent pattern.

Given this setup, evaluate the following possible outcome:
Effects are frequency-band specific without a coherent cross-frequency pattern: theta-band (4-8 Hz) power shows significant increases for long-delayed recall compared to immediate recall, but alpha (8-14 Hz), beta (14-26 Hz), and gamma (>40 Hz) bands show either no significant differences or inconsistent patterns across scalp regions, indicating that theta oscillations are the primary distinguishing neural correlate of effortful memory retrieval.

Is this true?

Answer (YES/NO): NO